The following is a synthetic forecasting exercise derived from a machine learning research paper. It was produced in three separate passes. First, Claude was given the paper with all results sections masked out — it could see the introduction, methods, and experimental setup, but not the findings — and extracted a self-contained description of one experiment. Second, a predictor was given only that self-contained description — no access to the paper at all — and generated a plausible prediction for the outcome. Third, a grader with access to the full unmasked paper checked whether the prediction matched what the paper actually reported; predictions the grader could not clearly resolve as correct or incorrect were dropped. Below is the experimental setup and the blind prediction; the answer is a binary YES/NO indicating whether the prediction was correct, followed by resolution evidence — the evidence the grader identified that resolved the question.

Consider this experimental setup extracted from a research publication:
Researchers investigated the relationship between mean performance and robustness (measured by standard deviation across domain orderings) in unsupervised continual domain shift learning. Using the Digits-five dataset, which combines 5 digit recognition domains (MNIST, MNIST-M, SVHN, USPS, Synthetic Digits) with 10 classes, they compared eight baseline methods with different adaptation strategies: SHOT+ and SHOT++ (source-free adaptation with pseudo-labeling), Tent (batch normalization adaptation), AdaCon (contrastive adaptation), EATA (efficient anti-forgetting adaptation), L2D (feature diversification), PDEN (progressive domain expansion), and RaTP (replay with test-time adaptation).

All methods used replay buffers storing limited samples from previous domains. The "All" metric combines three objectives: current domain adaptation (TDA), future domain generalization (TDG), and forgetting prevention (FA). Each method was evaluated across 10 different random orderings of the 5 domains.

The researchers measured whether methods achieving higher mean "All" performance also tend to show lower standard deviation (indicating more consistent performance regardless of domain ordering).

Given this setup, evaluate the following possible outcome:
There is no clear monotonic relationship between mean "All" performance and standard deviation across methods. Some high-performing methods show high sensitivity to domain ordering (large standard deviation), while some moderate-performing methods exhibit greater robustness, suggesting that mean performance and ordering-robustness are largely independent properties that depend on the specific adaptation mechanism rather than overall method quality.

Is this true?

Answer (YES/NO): NO